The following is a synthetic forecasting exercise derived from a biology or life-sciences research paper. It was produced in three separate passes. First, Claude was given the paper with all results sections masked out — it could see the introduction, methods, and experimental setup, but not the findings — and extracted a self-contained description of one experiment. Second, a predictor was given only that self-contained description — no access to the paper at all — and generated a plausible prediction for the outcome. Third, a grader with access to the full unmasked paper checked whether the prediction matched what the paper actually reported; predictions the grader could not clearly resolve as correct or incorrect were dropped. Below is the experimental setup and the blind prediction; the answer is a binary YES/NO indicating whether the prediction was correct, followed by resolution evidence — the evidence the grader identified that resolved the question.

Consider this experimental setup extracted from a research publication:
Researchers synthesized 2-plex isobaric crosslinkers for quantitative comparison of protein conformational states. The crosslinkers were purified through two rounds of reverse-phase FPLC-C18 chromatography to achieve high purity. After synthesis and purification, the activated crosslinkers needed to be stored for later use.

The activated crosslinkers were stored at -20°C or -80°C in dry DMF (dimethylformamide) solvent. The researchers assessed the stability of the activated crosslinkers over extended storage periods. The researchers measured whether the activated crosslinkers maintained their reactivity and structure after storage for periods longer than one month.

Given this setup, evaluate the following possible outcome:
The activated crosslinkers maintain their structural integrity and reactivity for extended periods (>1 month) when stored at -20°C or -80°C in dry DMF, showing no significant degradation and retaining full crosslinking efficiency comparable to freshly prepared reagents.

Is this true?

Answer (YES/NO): NO